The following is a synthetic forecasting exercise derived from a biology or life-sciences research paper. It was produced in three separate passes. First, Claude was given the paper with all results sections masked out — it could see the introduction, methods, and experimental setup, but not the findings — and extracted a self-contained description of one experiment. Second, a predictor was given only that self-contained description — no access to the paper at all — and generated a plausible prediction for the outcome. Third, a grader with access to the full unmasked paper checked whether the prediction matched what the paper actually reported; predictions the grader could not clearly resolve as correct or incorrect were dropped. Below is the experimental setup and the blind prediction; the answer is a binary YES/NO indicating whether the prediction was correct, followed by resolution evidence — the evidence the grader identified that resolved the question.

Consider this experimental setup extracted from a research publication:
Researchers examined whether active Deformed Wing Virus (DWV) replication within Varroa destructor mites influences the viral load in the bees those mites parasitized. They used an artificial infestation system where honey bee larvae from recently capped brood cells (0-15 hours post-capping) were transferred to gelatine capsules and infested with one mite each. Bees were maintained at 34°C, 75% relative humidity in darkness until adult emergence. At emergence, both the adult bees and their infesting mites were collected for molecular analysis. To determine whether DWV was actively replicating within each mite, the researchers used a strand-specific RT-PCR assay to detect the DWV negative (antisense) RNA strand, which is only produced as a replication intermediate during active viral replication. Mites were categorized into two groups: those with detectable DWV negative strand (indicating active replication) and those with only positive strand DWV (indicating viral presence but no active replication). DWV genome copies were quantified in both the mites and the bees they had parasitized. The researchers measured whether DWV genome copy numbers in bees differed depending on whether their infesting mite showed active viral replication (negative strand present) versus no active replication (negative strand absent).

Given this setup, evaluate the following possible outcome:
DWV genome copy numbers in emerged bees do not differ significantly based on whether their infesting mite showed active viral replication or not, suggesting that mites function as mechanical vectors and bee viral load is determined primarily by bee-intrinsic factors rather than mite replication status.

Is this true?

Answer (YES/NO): YES